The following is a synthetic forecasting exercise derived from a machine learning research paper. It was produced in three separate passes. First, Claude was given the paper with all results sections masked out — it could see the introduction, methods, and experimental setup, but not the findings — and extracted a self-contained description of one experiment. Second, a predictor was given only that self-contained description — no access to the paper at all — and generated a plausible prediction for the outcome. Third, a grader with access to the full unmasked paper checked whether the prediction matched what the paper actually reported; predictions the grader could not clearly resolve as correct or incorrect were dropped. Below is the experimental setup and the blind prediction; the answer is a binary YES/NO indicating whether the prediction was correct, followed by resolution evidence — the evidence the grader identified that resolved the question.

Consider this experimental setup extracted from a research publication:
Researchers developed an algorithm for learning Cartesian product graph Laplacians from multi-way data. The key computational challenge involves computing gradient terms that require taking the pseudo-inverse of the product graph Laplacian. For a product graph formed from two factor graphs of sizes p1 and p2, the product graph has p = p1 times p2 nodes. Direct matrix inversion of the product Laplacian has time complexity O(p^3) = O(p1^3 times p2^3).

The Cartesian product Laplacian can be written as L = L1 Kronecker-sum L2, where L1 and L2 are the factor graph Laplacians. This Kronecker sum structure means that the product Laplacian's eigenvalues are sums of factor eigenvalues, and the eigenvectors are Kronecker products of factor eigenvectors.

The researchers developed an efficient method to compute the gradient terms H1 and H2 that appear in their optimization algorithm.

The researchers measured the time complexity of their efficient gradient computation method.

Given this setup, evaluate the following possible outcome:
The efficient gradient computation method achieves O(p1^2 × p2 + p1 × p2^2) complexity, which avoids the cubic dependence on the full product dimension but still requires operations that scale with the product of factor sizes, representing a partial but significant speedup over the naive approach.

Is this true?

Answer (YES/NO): NO